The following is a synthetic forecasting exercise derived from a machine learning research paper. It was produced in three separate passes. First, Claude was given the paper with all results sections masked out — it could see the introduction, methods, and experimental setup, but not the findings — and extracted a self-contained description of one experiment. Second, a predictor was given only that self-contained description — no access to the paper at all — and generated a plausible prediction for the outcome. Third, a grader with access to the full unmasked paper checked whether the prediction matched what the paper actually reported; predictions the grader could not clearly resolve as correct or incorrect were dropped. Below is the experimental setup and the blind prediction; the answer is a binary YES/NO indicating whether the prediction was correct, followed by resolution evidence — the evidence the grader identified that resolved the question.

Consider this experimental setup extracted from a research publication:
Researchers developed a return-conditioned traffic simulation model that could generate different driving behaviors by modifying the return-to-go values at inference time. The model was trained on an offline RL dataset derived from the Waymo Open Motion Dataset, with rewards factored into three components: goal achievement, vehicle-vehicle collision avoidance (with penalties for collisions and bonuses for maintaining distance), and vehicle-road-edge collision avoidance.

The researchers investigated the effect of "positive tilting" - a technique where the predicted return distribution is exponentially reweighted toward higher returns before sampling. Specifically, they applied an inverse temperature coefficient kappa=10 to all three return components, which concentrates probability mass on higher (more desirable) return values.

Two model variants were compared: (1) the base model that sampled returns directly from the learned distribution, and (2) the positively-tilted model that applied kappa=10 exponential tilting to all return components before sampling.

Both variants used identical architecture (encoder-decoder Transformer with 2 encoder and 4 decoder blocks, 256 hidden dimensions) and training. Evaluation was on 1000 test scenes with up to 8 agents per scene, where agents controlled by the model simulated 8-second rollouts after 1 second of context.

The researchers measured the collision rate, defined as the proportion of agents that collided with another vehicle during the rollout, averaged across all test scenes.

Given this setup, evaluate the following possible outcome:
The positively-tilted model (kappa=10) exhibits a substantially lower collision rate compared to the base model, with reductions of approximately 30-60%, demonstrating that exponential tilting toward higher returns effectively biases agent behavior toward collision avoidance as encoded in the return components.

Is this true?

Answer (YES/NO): NO